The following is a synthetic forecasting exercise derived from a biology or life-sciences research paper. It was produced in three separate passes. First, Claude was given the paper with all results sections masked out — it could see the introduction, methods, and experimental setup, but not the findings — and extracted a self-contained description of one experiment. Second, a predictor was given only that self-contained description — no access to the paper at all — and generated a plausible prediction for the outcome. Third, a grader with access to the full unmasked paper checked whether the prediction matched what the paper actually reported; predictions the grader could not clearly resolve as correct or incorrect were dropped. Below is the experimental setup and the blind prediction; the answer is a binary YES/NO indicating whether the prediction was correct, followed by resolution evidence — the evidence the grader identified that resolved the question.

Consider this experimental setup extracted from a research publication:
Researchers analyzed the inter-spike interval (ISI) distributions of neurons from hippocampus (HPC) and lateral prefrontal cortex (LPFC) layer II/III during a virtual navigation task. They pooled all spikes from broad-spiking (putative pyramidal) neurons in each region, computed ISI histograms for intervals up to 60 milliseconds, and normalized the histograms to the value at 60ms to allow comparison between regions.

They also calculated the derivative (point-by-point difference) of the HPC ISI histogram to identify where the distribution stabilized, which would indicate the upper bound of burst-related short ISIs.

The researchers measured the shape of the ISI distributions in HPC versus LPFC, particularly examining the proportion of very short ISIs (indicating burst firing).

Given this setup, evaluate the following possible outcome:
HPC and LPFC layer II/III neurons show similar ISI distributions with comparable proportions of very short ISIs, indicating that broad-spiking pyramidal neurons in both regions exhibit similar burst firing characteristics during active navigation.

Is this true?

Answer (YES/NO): NO